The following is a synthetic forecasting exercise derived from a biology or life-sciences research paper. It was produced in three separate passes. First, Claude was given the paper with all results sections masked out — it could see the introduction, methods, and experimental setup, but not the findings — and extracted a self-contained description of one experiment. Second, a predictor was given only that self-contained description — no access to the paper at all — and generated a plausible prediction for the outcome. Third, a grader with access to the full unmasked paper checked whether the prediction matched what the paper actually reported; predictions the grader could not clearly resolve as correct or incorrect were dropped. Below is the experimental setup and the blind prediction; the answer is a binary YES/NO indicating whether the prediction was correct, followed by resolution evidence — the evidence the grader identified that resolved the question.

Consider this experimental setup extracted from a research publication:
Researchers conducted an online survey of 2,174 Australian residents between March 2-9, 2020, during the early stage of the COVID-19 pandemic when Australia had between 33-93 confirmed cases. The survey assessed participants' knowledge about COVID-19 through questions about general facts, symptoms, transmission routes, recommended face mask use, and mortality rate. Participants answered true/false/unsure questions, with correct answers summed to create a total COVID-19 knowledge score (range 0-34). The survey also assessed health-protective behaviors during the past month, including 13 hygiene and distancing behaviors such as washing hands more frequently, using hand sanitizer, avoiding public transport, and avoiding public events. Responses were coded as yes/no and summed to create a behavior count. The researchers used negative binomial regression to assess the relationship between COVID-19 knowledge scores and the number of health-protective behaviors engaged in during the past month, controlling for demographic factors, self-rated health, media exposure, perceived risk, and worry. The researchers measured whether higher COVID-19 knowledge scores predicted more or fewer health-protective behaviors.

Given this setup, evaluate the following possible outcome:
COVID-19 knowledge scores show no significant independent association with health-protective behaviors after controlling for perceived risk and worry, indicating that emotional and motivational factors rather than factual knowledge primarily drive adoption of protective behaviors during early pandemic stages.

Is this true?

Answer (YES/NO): NO